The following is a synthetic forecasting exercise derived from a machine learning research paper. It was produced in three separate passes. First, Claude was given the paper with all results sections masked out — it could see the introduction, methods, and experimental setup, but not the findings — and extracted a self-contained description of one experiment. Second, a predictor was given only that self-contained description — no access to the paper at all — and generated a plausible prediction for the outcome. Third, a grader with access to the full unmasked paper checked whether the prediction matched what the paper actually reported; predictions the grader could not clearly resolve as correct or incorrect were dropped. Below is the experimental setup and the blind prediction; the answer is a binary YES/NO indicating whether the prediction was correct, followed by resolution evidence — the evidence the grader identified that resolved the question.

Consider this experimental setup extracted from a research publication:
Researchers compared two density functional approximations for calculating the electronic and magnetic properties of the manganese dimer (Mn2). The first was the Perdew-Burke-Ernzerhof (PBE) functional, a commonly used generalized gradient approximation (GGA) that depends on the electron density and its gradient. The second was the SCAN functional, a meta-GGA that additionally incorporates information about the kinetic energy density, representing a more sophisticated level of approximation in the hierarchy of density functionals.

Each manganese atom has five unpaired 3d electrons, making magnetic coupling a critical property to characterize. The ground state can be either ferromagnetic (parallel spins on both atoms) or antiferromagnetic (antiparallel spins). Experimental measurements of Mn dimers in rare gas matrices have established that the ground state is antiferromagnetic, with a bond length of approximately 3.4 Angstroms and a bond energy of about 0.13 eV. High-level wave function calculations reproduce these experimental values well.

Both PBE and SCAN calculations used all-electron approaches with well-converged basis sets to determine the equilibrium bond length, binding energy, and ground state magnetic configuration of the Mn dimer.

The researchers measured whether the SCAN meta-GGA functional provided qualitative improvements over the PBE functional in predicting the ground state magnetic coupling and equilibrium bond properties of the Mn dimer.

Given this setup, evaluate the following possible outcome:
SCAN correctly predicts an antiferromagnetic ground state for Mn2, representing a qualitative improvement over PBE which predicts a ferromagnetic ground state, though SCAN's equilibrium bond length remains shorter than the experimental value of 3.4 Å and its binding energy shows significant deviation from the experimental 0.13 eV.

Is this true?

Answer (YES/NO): NO